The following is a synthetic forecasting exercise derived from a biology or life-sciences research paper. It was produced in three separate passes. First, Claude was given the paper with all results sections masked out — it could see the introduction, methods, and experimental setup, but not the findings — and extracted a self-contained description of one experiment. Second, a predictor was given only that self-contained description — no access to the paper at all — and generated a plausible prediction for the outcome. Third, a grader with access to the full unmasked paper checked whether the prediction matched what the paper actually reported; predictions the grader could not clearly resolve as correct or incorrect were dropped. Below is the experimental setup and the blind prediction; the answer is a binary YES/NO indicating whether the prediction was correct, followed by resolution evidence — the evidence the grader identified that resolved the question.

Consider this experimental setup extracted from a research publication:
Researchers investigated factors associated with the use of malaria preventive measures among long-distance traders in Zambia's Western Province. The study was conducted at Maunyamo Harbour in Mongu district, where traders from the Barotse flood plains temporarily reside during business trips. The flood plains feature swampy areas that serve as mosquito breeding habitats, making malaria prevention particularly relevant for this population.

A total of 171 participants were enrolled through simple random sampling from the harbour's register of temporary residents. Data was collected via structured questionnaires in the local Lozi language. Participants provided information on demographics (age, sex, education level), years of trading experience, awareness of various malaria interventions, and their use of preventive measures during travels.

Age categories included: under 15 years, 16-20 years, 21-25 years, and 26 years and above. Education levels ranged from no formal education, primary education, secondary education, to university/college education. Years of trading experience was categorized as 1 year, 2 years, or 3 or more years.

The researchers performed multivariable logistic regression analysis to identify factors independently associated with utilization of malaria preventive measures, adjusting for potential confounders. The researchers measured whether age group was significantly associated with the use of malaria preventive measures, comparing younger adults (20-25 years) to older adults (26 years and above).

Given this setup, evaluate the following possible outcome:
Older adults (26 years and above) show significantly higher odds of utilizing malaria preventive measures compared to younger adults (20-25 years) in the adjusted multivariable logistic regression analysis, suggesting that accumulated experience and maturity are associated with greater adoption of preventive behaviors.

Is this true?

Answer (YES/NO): YES